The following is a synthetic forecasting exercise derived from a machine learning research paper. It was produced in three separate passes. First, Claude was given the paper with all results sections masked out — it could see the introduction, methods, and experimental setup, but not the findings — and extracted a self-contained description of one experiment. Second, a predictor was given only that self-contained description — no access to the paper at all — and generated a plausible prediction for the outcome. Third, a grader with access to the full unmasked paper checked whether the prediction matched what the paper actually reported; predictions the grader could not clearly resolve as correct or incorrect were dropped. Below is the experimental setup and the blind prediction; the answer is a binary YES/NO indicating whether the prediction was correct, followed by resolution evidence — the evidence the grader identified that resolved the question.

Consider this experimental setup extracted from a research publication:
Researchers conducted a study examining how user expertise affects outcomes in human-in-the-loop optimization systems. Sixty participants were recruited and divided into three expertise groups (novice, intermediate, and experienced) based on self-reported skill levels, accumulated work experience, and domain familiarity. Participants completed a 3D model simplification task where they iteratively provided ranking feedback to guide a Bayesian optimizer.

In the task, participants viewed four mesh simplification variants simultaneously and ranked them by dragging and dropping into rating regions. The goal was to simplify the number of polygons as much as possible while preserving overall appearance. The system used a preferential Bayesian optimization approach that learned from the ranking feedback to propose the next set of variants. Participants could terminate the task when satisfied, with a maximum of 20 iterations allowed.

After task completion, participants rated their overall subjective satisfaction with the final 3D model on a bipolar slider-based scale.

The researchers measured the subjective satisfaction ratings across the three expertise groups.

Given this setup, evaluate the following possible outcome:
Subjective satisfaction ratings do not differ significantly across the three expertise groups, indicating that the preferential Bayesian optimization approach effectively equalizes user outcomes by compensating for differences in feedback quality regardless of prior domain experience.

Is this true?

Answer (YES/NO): NO